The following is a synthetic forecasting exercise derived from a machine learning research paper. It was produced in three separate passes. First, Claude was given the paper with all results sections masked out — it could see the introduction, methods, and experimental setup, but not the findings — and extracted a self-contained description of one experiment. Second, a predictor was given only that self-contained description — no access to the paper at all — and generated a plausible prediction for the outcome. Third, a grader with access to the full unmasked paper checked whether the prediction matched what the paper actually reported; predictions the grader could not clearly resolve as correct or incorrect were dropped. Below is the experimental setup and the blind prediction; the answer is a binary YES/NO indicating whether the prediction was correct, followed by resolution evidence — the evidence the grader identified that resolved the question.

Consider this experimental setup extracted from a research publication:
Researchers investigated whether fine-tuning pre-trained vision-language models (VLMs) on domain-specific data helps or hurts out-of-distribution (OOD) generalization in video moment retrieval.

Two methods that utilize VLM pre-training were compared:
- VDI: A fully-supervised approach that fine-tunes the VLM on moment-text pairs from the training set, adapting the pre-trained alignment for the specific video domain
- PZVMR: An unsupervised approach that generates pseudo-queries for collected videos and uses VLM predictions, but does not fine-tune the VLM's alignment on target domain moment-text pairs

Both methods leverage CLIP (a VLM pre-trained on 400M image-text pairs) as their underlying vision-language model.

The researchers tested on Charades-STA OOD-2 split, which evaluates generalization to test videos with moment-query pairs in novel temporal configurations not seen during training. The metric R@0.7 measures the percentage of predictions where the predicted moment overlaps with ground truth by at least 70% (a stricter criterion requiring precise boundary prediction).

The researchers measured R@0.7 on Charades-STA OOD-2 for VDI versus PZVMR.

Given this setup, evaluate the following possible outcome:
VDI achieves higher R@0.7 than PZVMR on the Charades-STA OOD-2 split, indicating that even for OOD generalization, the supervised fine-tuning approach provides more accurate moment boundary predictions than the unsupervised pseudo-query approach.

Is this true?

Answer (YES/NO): YES